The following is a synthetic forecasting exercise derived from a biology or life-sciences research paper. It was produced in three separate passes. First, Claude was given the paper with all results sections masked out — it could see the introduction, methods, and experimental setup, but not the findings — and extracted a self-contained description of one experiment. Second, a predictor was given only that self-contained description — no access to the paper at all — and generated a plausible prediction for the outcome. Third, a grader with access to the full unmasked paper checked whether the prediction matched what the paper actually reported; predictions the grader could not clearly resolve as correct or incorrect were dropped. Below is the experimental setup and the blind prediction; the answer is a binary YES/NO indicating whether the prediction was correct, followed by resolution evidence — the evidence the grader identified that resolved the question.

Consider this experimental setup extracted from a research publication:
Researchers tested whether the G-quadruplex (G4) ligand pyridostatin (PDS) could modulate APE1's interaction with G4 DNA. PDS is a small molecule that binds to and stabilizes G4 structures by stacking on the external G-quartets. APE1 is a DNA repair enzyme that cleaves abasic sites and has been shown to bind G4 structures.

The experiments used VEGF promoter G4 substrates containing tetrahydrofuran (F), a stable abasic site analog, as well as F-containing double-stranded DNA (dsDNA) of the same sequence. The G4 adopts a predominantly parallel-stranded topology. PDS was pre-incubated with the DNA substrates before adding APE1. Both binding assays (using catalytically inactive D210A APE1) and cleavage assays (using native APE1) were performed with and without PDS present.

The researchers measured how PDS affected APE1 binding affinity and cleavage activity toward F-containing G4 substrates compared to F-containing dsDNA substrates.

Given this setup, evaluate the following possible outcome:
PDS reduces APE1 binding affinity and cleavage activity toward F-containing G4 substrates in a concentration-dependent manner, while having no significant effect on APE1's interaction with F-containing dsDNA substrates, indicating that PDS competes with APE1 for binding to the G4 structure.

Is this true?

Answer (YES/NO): NO